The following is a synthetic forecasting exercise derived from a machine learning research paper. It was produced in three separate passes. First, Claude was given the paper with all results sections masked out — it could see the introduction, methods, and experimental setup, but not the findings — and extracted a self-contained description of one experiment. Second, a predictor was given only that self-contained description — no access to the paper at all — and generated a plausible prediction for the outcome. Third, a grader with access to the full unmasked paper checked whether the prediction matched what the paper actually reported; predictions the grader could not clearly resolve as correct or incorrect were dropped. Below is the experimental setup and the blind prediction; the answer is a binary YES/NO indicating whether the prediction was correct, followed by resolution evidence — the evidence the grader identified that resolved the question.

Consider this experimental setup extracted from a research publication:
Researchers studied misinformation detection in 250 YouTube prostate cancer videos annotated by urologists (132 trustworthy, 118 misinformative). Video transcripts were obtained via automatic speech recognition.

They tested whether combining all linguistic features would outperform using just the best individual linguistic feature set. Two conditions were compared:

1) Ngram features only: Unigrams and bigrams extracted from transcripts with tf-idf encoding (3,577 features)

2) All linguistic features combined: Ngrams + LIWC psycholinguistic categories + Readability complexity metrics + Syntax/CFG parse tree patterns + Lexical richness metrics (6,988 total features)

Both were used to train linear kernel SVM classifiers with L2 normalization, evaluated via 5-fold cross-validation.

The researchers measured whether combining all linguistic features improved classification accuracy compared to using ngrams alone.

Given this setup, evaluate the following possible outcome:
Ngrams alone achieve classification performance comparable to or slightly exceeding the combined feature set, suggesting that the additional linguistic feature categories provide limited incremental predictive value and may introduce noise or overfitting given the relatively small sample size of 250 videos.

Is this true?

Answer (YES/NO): NO